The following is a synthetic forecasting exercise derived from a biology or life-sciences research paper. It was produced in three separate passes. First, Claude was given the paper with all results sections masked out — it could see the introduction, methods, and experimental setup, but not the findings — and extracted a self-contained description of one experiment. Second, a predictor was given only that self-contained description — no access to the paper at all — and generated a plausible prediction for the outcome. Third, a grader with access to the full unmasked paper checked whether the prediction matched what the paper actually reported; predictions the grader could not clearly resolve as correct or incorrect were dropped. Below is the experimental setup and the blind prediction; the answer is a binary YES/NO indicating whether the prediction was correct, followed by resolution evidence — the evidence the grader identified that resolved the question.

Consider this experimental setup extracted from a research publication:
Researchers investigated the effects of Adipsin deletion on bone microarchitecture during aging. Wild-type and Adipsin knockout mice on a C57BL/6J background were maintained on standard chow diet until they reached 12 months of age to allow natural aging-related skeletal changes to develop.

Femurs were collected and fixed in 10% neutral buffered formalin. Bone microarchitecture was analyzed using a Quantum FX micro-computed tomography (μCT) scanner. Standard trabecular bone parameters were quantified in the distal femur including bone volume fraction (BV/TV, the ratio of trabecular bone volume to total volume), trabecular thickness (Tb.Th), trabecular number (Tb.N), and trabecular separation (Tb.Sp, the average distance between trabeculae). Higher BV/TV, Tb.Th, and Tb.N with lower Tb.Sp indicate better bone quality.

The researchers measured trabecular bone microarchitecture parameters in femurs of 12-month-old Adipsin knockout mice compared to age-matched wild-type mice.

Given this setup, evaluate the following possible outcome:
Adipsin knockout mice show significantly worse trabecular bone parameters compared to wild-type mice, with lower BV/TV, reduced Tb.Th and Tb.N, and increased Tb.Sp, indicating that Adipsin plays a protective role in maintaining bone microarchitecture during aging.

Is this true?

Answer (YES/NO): NO